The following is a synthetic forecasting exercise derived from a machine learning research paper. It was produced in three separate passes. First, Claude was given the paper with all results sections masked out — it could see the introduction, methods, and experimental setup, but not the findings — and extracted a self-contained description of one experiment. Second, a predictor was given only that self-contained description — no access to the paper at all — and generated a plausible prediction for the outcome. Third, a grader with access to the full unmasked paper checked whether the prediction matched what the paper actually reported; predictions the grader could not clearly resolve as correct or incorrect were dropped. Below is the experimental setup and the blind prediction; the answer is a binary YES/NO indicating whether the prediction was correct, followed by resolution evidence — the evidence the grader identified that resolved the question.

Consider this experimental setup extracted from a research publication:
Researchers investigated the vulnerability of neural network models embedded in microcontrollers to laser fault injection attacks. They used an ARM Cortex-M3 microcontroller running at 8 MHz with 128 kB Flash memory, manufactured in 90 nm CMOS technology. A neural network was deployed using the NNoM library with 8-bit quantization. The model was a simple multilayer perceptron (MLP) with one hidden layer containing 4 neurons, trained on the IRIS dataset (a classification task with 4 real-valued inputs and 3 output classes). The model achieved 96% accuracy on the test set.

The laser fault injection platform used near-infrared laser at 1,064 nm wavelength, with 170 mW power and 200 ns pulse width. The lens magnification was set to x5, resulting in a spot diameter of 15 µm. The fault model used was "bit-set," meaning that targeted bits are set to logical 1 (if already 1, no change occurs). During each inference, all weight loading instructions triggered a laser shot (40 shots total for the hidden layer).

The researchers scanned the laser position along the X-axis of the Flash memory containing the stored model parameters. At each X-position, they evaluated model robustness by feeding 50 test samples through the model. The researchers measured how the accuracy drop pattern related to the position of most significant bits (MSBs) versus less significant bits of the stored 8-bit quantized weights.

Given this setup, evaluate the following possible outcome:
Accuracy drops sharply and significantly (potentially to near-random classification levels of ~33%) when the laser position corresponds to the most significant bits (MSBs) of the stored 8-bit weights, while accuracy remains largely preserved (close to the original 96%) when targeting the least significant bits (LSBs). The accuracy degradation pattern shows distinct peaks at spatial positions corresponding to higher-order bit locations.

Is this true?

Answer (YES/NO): YES